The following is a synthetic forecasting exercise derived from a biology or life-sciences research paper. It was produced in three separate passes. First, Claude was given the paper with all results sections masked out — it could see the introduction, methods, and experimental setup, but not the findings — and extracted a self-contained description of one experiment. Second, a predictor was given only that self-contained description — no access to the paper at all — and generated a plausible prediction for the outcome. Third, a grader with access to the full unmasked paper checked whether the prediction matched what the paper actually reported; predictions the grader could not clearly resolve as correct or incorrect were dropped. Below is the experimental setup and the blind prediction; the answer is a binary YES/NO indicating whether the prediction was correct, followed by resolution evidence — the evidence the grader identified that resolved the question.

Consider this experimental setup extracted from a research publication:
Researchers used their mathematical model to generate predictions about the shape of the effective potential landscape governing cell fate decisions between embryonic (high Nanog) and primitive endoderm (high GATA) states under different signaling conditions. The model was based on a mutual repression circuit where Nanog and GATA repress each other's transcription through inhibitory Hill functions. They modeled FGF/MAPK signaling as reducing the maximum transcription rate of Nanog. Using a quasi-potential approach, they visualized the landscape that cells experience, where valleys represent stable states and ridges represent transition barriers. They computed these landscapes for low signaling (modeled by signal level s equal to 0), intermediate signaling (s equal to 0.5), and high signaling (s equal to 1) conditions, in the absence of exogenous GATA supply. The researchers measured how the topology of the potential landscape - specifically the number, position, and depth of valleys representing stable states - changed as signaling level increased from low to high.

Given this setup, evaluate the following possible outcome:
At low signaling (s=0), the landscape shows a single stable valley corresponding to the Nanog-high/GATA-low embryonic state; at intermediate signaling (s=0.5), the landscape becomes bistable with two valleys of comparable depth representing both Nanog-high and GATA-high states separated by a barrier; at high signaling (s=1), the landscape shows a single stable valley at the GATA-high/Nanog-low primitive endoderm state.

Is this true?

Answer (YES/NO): NO